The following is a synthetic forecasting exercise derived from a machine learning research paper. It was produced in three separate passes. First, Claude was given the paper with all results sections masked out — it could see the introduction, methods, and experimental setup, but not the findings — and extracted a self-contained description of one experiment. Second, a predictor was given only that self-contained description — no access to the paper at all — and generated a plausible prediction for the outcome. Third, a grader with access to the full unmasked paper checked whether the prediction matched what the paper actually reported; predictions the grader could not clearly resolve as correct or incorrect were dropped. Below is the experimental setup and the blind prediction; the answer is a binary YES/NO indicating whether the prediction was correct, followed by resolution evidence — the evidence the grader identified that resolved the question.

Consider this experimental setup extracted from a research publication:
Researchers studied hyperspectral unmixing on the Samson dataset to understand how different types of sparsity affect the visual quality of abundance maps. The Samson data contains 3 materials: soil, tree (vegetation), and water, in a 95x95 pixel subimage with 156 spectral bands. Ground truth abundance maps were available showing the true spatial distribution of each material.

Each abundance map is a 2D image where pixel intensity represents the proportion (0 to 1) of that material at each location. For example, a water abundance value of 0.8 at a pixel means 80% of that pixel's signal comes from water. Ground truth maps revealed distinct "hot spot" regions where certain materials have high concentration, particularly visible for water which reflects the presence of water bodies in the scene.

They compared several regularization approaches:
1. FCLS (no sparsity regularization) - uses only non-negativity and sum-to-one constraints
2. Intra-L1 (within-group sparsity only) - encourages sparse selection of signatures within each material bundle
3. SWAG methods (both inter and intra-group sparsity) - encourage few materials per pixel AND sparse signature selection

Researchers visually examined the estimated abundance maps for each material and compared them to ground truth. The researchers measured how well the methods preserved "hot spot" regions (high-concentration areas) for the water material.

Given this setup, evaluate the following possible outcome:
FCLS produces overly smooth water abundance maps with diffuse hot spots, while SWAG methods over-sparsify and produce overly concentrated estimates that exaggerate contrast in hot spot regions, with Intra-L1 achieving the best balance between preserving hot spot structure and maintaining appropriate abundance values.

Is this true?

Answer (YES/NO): NO